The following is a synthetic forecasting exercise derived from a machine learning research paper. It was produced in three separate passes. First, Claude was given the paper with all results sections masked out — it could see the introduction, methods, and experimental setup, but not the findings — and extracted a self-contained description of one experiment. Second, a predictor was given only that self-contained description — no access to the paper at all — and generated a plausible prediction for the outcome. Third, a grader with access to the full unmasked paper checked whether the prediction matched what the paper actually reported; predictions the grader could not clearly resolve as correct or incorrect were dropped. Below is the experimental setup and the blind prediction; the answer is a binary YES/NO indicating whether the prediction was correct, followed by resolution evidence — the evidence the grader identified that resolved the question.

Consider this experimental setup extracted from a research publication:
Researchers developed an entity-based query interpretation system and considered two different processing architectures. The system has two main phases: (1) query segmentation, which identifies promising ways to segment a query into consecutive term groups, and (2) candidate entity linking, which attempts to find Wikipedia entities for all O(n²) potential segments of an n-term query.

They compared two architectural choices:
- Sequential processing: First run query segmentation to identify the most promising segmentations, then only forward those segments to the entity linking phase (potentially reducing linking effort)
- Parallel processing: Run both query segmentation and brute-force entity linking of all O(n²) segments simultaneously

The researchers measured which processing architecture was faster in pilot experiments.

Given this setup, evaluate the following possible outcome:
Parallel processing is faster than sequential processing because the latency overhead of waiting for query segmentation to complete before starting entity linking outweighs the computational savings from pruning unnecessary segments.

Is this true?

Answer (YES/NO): YES